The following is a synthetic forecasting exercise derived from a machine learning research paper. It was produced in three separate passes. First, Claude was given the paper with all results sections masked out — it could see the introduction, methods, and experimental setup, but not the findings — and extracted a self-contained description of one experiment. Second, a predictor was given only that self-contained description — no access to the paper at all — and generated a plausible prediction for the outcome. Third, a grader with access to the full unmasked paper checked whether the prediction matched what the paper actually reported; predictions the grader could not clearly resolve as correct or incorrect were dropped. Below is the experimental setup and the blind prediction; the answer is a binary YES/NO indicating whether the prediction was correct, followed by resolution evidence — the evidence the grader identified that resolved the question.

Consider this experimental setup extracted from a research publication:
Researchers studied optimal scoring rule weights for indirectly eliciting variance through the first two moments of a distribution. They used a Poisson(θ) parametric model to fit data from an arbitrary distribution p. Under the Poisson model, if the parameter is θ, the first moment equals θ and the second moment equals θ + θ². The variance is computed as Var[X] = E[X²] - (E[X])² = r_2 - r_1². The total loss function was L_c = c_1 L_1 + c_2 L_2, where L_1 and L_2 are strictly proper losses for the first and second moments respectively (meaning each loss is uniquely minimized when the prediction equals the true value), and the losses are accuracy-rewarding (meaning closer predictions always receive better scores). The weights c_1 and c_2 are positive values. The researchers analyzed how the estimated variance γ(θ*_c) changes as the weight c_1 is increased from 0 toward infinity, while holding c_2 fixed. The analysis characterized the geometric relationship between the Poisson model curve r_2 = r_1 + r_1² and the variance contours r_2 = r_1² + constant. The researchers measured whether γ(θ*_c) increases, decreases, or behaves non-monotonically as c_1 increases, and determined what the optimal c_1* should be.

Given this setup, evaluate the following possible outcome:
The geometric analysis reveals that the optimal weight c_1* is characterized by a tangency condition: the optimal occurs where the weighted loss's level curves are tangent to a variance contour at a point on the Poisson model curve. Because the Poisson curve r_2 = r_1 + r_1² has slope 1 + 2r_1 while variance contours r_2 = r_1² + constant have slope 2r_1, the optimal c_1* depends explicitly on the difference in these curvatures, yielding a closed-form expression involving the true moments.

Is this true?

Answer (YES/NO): NO